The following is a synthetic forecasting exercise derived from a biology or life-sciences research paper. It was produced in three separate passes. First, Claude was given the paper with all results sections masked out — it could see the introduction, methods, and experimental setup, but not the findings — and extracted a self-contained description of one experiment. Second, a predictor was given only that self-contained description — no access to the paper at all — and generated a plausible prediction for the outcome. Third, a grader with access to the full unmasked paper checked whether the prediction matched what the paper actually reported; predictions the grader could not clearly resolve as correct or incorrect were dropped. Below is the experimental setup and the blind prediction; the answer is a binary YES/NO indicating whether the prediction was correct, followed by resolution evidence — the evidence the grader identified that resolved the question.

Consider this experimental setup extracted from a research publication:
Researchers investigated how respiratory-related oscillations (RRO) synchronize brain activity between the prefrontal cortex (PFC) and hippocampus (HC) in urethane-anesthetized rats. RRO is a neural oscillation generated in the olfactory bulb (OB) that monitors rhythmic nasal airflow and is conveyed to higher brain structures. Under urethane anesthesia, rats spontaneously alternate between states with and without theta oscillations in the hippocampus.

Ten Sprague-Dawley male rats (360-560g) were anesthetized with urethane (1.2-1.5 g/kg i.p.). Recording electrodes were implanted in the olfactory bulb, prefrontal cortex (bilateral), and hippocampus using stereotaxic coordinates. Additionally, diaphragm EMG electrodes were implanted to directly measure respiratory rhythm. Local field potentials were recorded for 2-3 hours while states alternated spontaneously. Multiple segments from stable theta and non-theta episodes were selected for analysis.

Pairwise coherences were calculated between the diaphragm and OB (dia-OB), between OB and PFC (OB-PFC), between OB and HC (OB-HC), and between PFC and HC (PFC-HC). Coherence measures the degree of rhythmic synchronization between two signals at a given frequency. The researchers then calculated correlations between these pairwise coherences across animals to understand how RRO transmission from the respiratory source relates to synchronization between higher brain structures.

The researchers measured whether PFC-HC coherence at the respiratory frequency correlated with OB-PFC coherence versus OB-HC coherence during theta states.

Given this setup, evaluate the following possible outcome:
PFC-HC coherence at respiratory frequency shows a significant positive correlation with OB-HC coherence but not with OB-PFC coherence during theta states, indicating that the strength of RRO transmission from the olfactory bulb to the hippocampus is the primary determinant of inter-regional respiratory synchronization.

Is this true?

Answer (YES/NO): YES